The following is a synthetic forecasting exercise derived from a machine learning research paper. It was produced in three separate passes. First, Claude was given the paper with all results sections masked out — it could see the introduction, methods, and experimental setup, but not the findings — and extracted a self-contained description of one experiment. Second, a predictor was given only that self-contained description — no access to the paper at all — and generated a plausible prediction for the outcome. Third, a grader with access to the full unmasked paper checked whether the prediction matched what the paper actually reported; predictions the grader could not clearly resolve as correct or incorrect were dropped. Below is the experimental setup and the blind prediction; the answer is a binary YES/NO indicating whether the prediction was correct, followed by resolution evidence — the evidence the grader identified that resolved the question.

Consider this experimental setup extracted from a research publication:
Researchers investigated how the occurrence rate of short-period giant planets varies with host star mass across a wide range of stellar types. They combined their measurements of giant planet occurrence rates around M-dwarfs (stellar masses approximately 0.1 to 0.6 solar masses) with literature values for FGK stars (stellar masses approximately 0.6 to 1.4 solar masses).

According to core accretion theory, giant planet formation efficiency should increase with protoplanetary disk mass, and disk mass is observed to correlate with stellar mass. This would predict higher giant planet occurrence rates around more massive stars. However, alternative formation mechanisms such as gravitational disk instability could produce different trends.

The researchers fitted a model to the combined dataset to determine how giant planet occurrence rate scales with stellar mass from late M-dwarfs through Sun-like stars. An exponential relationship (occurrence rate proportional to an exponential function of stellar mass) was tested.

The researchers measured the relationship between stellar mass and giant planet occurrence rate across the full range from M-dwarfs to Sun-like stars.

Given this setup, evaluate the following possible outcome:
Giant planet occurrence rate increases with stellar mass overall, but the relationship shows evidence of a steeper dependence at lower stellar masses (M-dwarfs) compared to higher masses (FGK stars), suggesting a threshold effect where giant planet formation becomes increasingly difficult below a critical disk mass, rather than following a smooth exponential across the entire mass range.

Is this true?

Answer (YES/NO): NO